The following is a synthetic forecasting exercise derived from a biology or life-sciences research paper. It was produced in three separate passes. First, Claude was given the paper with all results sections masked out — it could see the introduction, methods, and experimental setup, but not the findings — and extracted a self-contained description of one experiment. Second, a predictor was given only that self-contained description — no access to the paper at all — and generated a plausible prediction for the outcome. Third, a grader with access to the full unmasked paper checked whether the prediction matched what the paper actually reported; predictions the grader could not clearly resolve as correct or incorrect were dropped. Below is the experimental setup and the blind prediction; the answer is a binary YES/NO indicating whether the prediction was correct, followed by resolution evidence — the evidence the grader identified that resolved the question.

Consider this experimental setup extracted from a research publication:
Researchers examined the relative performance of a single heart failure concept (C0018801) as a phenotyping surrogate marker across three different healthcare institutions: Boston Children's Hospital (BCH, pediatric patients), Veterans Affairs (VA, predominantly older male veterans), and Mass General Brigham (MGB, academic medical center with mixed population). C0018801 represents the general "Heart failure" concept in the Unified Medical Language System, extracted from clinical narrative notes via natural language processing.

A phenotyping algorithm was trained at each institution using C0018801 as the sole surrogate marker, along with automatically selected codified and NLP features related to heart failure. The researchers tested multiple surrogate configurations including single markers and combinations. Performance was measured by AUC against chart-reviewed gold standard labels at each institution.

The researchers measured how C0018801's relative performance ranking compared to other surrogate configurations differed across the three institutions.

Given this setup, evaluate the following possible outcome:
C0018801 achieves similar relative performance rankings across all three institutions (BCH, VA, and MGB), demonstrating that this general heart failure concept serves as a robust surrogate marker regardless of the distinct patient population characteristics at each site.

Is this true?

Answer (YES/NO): NO